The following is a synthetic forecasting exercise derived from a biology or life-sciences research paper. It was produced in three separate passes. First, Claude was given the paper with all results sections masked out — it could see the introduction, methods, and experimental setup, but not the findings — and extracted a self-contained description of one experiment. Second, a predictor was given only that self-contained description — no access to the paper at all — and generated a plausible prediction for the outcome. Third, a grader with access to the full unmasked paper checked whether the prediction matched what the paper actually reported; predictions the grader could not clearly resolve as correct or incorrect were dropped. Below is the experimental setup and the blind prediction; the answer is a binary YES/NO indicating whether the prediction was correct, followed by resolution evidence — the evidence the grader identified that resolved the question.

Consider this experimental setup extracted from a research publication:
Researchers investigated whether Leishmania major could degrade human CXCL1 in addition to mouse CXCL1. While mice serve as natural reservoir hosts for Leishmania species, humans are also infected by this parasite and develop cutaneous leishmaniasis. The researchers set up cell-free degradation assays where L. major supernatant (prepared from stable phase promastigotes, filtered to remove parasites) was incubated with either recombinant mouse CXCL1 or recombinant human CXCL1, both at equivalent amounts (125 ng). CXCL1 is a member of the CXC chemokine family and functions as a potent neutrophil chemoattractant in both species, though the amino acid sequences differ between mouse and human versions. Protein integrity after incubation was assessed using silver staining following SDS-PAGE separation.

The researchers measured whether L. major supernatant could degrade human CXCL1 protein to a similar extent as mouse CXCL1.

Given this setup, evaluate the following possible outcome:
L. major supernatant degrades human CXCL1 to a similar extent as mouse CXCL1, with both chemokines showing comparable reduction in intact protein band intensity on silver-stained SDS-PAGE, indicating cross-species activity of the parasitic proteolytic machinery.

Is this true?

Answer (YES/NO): NO